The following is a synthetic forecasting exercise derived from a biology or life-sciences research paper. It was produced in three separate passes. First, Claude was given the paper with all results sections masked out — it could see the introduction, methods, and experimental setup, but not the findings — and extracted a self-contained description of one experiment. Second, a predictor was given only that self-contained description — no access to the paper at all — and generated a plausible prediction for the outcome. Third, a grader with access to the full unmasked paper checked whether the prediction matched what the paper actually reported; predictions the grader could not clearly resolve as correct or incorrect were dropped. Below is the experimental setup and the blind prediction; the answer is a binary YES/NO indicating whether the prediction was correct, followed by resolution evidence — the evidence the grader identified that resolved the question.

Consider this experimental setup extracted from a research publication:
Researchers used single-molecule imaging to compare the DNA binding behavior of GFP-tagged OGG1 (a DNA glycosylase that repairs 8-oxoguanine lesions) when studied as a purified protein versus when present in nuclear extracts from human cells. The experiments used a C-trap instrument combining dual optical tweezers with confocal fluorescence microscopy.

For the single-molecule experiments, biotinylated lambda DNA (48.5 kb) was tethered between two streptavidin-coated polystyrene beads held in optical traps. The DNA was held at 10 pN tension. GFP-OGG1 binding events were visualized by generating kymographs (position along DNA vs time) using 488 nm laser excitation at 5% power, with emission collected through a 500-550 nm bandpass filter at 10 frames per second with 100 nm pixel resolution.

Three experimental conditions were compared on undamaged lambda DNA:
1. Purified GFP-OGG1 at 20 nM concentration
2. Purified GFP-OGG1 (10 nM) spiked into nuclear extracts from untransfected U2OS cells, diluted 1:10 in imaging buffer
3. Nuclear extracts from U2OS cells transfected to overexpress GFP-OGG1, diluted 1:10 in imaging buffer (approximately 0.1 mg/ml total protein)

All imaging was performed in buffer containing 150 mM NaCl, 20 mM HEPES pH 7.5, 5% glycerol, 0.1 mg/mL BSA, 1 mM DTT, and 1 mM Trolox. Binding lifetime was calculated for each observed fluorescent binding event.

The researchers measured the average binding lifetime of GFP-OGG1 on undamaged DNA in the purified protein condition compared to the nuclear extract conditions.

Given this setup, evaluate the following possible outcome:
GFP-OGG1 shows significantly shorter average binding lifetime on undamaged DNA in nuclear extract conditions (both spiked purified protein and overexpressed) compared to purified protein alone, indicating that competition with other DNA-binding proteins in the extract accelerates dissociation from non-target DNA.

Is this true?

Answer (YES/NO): NO